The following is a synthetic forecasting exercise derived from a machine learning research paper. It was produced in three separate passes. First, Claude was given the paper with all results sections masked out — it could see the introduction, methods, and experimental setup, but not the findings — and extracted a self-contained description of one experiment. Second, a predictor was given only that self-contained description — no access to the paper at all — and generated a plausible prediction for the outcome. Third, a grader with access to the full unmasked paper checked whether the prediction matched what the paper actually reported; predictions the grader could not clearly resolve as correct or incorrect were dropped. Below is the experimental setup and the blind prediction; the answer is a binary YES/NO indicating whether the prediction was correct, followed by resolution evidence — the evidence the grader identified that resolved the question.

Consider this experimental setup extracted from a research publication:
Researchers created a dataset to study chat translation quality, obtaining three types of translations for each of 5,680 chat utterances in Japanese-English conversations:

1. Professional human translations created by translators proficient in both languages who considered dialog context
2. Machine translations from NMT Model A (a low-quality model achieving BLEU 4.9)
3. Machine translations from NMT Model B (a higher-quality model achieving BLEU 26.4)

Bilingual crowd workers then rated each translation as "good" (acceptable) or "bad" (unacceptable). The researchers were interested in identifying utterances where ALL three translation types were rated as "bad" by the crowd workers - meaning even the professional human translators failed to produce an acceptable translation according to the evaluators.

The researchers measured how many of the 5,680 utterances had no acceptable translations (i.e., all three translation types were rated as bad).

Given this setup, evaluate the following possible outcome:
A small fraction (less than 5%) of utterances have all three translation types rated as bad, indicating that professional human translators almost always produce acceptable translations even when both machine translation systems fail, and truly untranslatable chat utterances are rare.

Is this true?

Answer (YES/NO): YES